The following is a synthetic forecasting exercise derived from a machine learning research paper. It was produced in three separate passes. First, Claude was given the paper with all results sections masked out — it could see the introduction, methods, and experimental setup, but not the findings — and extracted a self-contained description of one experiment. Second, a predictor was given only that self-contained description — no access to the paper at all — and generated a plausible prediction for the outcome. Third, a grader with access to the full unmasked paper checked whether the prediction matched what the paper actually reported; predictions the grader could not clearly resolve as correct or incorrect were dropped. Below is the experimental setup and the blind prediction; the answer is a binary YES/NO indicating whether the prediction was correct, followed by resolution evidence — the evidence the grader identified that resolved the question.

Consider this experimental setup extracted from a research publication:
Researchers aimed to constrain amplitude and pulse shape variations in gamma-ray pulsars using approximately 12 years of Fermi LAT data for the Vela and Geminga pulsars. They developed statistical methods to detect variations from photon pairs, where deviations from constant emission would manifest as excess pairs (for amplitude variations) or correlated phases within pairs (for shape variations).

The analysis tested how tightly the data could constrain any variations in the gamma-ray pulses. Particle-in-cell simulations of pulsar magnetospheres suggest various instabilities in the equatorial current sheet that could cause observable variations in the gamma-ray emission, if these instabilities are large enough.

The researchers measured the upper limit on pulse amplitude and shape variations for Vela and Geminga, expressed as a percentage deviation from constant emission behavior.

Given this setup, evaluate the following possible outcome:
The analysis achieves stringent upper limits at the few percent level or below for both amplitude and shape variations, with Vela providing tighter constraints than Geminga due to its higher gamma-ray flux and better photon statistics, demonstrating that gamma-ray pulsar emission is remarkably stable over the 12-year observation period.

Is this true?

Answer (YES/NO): NO